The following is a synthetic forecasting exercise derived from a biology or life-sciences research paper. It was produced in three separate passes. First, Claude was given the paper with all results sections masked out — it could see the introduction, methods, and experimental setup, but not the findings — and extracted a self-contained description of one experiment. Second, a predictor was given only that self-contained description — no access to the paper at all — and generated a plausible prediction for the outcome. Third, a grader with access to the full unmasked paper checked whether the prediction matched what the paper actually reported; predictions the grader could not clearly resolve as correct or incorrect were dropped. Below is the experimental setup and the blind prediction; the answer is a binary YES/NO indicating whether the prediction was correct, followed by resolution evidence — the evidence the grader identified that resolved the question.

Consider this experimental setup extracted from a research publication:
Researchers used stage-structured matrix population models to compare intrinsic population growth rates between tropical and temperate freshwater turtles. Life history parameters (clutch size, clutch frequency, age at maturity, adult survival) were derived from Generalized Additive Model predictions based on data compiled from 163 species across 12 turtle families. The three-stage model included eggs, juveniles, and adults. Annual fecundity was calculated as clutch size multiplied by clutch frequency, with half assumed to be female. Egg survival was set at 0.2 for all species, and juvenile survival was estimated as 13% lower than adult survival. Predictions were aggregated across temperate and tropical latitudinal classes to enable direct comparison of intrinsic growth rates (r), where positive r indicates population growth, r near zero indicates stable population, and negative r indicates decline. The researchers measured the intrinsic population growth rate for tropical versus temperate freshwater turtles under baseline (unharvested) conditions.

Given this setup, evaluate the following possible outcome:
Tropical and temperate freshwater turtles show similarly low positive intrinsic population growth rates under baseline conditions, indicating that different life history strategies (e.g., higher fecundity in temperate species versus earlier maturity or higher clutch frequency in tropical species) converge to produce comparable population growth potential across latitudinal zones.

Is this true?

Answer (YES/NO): NO